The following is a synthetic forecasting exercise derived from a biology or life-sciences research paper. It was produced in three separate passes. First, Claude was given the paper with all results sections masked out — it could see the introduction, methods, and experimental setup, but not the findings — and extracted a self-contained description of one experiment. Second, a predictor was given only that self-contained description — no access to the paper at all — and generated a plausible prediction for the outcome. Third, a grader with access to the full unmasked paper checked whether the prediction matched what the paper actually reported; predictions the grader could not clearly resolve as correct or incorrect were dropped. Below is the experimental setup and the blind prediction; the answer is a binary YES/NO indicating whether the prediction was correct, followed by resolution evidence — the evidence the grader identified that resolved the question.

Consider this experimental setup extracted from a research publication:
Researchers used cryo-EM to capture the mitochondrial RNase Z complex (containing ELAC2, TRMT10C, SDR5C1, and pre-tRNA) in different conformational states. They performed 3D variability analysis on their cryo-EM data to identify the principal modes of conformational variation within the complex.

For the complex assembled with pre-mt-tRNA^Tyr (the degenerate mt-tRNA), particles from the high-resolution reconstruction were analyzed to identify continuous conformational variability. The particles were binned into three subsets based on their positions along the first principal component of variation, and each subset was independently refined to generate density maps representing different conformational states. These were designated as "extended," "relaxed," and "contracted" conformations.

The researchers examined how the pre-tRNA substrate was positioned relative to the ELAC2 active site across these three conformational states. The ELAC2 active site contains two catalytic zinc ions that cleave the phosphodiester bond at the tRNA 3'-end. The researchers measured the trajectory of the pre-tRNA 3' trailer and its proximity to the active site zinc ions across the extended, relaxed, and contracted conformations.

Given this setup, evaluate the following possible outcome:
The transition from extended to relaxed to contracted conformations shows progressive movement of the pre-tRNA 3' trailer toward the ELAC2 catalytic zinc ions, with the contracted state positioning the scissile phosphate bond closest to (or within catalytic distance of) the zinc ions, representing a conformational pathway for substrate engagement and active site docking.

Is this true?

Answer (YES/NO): YES